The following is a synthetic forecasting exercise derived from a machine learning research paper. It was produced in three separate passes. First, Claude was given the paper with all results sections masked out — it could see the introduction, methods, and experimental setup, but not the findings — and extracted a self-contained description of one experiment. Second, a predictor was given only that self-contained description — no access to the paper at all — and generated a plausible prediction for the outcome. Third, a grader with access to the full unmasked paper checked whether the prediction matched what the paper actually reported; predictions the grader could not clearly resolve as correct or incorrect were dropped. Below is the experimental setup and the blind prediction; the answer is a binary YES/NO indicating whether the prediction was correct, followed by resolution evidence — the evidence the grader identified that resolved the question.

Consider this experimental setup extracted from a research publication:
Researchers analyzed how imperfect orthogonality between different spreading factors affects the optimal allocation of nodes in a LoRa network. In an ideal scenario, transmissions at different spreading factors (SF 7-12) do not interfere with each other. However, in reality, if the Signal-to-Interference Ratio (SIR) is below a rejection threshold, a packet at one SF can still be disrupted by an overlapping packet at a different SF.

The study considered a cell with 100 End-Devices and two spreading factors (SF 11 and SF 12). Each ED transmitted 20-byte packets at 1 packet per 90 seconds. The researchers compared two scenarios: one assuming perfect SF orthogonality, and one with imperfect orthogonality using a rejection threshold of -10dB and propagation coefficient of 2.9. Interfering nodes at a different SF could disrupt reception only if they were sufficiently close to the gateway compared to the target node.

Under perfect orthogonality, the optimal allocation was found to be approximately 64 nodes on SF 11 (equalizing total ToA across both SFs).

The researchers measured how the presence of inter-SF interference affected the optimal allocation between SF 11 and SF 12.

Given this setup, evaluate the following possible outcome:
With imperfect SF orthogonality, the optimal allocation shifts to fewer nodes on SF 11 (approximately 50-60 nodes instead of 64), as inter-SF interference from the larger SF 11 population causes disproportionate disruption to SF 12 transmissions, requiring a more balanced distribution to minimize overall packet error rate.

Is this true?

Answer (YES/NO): NO